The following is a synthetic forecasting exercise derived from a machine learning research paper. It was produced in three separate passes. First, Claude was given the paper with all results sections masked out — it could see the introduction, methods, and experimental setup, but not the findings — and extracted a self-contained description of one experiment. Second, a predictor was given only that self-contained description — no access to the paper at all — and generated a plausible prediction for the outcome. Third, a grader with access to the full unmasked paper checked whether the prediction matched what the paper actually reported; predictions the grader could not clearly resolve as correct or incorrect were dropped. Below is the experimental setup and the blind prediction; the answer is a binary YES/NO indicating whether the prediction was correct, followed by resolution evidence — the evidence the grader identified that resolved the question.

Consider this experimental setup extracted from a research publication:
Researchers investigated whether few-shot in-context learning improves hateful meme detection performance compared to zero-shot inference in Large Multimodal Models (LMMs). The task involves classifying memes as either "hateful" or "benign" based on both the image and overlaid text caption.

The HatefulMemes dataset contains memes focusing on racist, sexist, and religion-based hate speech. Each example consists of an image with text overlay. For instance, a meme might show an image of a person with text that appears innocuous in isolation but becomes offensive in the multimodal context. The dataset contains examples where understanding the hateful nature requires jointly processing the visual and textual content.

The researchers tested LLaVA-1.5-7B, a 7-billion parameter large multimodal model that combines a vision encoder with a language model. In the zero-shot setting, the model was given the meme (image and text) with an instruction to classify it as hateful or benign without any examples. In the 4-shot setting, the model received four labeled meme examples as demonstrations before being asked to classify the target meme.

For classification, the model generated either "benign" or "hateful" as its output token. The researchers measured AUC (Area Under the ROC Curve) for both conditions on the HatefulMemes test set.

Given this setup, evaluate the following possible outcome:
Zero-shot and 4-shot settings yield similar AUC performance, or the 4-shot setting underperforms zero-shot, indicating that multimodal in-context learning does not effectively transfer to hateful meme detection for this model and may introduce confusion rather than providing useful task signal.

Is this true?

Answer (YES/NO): YES